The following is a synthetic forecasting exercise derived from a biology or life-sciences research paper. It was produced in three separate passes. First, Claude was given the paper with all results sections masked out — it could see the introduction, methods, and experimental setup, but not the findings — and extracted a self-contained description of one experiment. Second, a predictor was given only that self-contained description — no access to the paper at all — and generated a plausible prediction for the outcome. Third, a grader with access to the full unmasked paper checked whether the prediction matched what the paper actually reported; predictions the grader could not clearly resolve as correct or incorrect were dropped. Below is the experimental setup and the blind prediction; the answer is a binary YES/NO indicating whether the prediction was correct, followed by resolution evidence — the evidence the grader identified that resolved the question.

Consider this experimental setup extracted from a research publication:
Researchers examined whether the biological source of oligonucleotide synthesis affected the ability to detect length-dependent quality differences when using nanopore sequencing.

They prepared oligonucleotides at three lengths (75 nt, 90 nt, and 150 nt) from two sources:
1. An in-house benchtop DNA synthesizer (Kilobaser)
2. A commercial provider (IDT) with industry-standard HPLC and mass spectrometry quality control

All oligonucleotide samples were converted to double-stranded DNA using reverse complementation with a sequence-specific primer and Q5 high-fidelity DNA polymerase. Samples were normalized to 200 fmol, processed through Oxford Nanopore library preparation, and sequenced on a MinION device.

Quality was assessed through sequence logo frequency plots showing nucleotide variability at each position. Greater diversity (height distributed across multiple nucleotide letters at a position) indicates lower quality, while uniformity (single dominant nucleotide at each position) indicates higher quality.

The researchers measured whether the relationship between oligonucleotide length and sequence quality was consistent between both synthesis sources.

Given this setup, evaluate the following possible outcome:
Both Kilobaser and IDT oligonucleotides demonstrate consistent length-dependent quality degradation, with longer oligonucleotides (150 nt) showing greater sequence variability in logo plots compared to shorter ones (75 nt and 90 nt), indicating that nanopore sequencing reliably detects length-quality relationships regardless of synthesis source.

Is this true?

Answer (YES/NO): YES